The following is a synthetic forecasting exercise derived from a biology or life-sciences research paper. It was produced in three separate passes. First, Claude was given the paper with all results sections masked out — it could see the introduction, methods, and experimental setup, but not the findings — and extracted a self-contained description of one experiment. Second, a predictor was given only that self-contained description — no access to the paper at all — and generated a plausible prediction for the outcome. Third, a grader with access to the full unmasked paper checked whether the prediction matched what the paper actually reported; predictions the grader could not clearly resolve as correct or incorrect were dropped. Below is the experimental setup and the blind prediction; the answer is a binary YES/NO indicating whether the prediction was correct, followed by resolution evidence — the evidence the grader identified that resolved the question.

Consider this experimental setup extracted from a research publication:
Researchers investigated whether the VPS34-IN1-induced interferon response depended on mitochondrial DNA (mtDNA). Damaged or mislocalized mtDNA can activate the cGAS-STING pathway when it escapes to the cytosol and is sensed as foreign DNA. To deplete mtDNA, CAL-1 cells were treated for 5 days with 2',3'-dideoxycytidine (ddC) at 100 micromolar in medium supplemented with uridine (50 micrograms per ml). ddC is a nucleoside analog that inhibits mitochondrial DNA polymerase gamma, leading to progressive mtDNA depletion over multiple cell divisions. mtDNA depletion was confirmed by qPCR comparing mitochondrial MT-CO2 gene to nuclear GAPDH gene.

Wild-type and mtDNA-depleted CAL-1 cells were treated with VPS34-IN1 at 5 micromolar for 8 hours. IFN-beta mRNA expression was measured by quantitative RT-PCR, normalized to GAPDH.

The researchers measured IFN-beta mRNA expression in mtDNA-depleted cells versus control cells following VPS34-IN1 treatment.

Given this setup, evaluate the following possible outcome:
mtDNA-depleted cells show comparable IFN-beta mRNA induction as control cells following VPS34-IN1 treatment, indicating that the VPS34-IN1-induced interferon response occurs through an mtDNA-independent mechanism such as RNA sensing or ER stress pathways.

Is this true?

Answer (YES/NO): YES